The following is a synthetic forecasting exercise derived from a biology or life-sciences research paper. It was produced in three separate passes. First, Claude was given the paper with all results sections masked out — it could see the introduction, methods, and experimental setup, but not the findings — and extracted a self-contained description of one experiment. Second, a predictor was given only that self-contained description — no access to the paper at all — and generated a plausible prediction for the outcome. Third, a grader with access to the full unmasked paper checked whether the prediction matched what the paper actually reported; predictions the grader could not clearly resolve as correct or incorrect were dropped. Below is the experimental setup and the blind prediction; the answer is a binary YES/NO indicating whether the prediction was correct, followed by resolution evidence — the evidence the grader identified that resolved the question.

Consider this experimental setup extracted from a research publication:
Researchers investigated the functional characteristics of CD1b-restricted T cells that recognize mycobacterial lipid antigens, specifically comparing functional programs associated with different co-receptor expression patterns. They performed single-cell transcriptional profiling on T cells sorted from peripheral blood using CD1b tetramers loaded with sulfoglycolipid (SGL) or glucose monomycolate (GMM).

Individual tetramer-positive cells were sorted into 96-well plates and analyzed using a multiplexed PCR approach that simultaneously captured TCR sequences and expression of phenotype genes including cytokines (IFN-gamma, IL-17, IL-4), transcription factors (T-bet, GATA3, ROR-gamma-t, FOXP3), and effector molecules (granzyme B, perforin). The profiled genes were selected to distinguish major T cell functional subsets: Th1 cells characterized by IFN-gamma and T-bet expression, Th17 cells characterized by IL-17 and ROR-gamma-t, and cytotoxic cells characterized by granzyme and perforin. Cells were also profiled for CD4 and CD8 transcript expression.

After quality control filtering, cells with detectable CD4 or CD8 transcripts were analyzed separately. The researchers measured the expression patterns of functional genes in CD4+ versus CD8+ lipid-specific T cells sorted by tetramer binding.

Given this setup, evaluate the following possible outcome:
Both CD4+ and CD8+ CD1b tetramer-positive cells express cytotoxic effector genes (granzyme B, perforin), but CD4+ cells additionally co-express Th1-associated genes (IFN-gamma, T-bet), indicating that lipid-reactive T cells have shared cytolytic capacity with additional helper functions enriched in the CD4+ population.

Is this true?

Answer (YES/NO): NO